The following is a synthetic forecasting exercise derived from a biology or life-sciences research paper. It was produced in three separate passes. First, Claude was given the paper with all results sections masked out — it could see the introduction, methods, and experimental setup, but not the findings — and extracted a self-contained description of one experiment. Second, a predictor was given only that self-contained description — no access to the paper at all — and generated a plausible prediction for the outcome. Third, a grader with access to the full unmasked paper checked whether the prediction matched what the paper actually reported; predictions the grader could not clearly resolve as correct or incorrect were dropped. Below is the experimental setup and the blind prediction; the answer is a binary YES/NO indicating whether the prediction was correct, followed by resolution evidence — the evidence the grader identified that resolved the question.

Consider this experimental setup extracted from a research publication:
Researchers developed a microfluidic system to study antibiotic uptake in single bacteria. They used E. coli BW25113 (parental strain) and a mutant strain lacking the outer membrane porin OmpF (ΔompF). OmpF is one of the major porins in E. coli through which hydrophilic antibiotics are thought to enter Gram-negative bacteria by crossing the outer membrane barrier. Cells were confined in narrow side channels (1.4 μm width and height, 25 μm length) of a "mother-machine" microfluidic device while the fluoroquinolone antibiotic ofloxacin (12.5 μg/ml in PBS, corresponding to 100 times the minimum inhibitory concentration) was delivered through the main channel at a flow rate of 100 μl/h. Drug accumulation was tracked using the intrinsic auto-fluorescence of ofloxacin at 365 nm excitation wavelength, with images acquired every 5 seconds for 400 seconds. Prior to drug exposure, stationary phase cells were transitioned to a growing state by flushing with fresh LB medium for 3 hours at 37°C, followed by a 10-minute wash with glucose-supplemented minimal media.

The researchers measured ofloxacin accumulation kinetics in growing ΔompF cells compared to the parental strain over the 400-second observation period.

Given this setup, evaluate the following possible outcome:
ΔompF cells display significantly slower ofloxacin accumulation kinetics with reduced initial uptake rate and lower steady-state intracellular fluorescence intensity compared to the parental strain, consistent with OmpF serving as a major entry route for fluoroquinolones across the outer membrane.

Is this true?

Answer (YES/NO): YES